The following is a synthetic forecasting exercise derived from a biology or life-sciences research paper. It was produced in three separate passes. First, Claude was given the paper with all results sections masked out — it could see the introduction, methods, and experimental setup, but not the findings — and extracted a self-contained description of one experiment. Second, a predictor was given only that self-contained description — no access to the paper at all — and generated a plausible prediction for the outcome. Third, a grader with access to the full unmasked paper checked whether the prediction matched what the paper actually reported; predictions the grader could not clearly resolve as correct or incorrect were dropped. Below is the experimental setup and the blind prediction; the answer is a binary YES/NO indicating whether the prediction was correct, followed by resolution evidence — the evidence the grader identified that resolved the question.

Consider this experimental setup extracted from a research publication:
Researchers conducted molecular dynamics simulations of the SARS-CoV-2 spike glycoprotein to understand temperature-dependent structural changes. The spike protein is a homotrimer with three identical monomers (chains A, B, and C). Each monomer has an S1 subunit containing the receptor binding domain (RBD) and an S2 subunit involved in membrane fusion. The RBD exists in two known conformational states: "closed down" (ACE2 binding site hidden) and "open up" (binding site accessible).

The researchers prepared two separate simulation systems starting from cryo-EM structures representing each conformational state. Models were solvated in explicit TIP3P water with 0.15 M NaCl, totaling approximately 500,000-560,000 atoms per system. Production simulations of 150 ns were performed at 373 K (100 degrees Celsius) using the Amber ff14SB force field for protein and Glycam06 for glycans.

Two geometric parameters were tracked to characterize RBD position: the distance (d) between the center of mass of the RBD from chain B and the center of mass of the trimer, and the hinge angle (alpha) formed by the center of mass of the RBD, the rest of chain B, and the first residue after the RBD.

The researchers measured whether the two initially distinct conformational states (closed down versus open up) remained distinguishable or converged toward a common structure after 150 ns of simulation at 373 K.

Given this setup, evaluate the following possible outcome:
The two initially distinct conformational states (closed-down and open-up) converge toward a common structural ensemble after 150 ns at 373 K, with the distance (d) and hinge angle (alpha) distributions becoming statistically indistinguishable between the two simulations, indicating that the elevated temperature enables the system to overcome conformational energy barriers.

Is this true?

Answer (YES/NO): NO